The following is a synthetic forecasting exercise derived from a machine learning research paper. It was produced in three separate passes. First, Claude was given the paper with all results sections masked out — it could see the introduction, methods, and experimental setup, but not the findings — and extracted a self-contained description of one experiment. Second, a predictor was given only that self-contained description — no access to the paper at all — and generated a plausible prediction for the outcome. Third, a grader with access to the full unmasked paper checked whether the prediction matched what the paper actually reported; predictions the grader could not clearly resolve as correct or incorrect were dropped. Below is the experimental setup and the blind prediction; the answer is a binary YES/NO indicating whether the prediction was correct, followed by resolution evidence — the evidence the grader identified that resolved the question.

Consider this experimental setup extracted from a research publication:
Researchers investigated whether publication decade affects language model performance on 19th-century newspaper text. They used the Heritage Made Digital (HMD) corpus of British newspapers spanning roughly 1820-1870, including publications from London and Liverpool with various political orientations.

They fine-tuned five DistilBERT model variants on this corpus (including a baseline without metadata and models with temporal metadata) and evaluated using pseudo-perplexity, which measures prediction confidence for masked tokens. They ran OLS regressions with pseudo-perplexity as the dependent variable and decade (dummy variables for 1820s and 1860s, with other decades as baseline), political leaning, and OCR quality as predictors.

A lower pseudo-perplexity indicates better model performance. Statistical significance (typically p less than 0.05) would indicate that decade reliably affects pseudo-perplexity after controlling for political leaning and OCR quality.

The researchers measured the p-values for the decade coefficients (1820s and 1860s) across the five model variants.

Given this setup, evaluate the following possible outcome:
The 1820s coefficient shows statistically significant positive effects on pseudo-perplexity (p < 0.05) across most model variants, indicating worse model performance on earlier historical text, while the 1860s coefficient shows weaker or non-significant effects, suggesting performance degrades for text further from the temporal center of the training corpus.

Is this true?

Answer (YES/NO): NO